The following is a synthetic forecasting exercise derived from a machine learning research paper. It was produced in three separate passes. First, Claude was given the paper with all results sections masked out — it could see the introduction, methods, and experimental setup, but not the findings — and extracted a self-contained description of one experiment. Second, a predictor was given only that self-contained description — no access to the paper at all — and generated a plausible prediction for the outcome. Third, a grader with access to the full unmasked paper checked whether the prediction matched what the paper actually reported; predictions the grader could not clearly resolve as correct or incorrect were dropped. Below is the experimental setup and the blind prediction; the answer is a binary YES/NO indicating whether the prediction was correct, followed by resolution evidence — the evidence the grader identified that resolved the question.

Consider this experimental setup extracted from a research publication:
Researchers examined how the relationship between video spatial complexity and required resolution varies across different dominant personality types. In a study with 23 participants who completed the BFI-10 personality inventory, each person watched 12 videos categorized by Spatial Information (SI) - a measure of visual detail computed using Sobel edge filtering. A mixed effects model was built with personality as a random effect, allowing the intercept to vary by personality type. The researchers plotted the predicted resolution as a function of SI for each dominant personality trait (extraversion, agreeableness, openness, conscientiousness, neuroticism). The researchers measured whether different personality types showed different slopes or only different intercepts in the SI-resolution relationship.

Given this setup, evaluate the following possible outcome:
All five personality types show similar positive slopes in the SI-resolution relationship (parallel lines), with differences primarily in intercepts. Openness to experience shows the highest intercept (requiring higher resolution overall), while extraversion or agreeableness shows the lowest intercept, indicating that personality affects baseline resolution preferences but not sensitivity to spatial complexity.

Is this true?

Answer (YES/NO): NO